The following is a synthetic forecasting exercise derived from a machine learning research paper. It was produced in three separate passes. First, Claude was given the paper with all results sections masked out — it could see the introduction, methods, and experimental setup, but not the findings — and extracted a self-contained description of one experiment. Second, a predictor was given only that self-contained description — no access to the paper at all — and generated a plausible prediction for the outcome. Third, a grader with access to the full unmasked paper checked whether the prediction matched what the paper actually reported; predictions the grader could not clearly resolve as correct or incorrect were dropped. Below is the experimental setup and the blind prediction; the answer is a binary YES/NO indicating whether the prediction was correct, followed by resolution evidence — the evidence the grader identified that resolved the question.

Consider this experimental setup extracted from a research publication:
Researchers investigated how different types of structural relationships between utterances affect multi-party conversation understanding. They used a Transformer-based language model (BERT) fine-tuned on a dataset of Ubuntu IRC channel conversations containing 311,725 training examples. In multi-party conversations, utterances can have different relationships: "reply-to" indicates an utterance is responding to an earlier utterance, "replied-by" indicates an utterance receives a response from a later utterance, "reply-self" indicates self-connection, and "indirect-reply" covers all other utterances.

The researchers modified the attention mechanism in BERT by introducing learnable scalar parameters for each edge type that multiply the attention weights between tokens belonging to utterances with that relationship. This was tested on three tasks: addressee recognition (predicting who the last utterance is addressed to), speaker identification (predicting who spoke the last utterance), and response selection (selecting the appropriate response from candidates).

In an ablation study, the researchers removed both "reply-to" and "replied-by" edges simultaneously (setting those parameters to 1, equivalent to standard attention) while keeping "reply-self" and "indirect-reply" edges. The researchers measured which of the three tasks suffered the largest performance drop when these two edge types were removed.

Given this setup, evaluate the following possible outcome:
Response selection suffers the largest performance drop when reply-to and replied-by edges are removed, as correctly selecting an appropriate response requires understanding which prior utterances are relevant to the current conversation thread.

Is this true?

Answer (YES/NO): NO